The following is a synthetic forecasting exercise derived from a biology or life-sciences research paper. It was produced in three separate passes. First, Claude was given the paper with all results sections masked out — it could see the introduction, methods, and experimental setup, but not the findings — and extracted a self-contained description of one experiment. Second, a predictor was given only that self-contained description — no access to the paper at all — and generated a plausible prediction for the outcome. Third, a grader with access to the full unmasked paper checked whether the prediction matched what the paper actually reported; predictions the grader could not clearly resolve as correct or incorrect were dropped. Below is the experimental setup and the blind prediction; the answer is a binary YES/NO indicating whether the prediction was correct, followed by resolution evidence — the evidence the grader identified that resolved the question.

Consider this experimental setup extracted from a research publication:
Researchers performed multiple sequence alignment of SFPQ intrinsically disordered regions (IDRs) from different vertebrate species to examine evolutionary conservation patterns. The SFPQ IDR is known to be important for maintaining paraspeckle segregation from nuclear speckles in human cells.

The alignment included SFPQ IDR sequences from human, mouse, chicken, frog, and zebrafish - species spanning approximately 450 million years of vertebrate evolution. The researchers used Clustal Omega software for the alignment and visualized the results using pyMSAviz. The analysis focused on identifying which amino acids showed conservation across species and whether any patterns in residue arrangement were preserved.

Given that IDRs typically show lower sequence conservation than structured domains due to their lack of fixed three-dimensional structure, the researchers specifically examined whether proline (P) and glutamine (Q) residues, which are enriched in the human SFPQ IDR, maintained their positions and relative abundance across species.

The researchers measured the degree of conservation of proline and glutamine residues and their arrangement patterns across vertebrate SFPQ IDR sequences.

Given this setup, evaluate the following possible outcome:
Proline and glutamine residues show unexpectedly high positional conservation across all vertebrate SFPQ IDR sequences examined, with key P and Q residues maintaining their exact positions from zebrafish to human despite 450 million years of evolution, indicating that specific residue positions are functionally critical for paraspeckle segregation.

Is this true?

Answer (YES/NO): NO